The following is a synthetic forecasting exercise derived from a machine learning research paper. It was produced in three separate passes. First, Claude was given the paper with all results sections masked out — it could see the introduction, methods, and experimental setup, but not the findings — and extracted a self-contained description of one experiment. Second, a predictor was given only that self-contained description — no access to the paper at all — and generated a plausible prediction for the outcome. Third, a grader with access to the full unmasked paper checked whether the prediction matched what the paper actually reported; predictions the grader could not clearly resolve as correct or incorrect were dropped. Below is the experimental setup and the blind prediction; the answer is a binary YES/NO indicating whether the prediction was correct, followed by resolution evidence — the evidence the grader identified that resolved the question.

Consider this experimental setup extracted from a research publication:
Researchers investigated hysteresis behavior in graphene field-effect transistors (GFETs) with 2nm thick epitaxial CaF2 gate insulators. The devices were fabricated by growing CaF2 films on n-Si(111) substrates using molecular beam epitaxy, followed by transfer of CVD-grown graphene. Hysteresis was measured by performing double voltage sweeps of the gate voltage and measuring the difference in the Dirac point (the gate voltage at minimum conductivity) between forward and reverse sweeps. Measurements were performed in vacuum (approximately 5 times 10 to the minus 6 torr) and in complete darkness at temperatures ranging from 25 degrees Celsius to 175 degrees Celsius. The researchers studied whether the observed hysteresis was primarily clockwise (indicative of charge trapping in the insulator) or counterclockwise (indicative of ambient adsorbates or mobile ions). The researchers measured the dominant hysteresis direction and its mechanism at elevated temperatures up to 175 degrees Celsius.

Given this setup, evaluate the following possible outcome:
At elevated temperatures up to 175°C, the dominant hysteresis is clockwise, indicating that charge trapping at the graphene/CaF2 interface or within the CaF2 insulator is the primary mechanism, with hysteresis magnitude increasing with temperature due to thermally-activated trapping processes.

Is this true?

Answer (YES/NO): YES